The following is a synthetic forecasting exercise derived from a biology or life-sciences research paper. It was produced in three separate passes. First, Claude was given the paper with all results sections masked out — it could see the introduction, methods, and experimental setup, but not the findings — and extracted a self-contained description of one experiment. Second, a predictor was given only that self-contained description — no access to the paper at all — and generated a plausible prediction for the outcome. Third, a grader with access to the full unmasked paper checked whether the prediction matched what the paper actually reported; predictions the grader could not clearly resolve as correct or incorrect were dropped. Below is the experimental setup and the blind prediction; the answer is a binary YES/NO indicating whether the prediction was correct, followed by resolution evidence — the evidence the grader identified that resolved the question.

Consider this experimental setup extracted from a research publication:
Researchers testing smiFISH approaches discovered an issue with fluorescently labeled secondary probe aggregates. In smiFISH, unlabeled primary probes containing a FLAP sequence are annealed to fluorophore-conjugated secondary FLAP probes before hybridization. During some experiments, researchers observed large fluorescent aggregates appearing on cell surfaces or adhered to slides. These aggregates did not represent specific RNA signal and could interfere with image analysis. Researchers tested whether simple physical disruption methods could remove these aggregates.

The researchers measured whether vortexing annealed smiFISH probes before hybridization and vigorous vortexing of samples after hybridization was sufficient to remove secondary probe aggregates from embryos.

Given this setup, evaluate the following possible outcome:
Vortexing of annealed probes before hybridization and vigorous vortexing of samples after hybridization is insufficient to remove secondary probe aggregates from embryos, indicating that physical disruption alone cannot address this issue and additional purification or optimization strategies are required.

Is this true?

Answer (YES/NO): NO